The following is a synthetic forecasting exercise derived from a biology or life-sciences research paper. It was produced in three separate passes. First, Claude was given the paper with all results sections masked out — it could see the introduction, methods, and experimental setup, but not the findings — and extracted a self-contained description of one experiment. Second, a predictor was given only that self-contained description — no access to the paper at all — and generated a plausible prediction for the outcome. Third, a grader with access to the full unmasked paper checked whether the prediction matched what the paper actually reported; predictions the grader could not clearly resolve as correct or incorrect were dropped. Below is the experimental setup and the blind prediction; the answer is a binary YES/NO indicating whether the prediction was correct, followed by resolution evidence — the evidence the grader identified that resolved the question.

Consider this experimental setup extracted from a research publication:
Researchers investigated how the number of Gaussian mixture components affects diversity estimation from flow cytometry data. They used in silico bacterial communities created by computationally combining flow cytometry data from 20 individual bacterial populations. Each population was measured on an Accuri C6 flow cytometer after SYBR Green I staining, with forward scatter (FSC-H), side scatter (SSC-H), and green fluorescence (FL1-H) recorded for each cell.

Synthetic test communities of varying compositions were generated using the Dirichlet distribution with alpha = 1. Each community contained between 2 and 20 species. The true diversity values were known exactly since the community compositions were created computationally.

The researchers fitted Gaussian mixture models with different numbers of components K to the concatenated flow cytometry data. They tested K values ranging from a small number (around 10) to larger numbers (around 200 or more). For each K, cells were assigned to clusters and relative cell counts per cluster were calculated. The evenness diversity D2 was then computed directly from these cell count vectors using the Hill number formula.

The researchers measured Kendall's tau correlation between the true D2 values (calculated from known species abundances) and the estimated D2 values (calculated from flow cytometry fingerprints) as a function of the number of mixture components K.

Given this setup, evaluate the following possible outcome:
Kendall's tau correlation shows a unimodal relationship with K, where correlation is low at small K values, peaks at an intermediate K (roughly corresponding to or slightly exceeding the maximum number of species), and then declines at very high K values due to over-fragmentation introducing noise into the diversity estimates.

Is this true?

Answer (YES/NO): NO